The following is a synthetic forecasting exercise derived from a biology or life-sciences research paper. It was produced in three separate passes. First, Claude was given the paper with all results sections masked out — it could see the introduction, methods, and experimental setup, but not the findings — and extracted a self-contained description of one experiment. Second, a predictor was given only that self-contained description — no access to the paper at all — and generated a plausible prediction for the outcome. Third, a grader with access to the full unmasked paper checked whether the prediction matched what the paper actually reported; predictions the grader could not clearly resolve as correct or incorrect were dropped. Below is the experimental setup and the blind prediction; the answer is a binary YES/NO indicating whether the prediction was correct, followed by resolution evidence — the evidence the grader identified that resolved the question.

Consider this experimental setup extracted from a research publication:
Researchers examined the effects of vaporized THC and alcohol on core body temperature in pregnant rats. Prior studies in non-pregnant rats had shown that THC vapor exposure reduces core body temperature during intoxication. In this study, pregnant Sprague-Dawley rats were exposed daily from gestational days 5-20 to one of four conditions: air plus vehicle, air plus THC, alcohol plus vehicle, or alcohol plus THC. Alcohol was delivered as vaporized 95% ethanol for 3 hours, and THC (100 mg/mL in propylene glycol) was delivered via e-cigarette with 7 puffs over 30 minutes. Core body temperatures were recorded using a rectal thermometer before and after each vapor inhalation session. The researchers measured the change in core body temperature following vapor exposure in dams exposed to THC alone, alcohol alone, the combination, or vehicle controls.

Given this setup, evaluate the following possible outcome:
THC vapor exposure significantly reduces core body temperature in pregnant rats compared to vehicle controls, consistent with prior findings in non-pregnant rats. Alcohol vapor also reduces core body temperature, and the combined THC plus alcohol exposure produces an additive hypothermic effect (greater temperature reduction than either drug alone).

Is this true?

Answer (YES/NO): NO